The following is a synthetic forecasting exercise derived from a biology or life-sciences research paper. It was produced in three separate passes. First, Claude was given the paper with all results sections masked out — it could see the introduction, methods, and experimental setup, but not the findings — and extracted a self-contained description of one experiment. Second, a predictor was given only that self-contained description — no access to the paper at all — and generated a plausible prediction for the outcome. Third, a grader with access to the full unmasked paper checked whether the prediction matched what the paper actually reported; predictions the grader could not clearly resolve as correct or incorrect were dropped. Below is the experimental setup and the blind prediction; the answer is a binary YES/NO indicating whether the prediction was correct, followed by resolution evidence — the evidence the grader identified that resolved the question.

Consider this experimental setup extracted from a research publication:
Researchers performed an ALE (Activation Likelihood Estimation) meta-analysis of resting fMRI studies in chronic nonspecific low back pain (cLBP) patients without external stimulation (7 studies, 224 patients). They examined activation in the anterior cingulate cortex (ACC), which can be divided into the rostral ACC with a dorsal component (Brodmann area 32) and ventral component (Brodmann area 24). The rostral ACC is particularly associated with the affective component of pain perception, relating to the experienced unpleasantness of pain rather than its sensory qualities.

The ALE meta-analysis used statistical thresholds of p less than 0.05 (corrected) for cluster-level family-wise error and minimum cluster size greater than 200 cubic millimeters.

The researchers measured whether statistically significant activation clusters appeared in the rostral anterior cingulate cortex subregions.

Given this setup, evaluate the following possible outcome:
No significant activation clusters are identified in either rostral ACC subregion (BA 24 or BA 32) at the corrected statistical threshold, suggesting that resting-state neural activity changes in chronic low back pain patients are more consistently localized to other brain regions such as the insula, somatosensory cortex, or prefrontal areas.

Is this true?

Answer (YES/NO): NO